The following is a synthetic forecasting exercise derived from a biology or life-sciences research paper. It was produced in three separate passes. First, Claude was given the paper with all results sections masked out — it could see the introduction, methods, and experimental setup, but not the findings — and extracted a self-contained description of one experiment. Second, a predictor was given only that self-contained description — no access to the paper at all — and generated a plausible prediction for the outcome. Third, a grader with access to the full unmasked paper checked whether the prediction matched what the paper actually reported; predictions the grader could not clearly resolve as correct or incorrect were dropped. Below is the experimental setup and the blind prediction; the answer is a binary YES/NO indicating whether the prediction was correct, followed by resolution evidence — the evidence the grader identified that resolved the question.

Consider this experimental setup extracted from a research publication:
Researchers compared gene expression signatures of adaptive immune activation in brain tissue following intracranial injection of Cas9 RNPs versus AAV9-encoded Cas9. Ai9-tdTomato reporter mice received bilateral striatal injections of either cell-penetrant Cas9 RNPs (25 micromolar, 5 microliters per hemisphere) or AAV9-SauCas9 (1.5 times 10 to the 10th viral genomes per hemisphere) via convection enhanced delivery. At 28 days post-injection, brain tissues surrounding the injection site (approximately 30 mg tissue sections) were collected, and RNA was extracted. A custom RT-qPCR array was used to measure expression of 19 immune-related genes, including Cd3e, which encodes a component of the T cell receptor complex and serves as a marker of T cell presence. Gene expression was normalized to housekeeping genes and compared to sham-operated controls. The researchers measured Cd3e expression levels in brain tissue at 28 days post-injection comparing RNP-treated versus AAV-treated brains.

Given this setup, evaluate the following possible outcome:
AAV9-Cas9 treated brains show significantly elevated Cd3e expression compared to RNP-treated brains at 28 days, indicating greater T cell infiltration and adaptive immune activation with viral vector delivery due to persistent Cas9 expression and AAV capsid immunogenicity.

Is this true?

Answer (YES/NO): YES